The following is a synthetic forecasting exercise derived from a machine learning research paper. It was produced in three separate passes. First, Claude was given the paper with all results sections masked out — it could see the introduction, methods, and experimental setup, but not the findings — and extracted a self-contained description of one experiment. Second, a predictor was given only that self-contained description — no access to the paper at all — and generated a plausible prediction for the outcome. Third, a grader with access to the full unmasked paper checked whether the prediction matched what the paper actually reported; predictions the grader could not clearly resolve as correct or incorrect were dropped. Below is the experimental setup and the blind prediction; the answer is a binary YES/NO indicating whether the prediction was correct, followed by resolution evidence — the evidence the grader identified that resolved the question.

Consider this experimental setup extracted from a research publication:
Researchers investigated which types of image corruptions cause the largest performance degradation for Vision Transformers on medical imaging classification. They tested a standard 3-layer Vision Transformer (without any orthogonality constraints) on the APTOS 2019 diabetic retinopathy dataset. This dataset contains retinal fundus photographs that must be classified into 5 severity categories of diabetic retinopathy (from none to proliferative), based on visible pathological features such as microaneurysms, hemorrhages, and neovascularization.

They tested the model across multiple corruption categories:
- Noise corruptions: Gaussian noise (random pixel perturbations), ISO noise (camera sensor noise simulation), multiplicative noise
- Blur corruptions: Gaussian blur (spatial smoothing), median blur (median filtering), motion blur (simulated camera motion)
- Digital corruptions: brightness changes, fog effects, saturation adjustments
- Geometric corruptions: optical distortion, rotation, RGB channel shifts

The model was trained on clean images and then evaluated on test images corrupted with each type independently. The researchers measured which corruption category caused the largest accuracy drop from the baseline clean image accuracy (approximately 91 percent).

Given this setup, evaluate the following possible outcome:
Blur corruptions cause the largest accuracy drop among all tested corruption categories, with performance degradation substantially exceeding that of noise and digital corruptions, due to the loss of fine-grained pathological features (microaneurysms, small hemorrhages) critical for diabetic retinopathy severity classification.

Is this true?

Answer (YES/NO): YES